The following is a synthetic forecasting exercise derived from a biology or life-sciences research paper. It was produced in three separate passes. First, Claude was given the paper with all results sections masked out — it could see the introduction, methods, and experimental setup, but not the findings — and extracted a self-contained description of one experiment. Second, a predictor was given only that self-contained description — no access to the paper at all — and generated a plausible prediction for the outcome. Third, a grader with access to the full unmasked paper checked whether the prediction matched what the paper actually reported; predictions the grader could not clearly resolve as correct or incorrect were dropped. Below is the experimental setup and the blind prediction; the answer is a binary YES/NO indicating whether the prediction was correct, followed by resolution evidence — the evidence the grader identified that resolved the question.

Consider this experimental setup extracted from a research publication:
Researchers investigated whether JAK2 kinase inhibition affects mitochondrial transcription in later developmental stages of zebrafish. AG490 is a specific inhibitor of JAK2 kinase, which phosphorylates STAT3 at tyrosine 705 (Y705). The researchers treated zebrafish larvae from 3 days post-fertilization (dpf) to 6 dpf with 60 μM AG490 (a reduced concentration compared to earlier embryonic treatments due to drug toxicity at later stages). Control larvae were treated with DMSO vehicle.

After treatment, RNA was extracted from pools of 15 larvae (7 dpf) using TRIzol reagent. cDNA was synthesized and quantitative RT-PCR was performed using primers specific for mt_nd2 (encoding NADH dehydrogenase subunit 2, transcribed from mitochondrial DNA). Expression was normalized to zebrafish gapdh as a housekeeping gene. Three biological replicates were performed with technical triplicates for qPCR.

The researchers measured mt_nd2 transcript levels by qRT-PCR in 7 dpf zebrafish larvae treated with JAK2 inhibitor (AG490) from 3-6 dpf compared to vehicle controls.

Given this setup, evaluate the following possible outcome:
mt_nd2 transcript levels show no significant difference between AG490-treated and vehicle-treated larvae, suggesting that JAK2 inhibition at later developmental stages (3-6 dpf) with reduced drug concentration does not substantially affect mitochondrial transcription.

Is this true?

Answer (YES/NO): NO